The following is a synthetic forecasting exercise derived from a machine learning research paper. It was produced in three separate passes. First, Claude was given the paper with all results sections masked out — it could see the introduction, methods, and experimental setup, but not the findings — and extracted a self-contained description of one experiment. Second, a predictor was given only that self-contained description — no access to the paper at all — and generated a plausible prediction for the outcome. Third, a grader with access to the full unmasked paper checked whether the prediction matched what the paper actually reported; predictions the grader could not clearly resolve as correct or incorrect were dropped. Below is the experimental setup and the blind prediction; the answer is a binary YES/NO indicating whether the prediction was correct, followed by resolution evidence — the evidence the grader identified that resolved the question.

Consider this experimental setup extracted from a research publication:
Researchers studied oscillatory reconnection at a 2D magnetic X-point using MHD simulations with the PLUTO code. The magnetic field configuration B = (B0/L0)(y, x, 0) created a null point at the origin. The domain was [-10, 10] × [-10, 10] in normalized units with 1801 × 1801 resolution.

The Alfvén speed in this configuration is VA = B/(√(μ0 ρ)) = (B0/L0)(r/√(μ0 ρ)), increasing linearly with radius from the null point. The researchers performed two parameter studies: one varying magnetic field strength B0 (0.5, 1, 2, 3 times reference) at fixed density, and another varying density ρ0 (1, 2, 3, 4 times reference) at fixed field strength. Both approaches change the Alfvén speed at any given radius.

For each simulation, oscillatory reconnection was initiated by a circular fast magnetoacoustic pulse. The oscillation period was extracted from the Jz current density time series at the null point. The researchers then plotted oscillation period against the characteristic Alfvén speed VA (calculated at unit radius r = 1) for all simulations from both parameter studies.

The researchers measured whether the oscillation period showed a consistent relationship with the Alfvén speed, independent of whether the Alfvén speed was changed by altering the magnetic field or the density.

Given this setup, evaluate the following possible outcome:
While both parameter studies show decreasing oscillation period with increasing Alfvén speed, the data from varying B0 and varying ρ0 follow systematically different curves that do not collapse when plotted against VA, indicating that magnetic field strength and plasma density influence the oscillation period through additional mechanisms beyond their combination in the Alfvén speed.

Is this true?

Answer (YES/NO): NO